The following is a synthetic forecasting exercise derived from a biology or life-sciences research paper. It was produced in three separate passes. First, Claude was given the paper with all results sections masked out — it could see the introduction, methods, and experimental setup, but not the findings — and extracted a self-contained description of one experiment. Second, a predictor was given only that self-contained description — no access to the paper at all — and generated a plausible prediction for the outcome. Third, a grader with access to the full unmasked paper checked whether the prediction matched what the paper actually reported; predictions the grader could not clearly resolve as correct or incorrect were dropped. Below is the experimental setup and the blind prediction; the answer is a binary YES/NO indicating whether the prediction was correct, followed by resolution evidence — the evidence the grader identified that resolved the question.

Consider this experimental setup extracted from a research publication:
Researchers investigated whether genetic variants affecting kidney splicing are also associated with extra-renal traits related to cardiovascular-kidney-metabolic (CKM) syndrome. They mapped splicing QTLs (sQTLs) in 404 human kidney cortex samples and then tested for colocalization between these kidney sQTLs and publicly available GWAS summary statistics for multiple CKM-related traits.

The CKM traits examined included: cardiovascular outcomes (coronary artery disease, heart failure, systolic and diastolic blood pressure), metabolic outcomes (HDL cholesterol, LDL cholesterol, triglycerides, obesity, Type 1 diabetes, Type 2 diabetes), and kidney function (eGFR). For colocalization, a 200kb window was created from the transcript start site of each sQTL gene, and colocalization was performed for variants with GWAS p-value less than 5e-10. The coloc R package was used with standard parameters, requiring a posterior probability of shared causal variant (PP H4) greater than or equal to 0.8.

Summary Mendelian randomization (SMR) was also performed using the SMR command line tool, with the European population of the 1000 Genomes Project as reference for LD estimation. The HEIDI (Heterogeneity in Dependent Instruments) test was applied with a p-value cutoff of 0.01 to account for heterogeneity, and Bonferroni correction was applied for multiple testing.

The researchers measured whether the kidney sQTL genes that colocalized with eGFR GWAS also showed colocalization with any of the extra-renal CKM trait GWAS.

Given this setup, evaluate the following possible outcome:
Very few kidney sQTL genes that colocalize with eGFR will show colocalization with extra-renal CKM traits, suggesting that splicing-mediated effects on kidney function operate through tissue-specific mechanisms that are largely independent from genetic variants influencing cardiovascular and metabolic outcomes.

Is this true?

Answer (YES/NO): YES